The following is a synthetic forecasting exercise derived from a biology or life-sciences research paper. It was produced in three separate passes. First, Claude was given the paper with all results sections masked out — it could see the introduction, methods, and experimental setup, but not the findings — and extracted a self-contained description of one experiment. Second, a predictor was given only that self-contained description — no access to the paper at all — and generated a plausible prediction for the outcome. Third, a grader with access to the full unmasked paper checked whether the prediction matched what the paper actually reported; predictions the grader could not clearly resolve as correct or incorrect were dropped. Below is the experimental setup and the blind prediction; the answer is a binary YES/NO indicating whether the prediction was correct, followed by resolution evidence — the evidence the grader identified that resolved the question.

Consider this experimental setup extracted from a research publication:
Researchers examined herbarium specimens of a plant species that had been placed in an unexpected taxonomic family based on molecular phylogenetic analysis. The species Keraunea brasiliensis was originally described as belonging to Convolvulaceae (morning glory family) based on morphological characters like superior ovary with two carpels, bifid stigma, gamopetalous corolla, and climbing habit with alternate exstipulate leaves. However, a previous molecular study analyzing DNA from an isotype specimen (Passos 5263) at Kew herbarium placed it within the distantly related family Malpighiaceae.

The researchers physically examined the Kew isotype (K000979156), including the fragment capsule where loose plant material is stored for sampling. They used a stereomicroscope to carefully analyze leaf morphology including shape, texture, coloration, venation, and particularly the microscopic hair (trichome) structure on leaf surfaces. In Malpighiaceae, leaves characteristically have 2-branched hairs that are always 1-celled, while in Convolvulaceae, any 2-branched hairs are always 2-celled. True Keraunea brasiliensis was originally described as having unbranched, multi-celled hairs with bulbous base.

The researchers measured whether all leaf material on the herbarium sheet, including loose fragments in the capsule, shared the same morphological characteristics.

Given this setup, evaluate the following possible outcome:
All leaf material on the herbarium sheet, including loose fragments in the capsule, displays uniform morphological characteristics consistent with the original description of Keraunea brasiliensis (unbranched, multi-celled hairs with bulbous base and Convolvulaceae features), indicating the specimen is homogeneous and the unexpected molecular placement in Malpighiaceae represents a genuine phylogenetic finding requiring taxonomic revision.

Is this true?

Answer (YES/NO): NO